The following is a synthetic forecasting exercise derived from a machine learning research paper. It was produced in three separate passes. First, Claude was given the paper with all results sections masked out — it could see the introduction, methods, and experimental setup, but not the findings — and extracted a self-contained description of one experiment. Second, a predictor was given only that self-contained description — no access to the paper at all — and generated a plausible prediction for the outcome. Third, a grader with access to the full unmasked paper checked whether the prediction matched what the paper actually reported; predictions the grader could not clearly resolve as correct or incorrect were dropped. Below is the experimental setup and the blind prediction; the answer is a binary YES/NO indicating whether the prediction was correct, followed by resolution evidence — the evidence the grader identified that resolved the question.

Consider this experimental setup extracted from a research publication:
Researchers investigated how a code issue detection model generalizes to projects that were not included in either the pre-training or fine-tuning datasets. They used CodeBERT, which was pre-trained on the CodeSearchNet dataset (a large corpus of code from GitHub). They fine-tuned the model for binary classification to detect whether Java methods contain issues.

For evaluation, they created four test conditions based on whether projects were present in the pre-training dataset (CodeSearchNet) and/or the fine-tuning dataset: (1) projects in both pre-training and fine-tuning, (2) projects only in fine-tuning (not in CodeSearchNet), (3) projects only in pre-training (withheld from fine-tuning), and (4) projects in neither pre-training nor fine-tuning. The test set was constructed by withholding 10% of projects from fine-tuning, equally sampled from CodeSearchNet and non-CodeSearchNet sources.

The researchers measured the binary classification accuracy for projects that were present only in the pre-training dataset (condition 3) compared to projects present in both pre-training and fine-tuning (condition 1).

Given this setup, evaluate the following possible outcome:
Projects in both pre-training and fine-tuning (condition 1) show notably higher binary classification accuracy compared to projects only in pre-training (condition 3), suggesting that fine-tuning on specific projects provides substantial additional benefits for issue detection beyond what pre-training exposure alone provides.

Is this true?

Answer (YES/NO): NO